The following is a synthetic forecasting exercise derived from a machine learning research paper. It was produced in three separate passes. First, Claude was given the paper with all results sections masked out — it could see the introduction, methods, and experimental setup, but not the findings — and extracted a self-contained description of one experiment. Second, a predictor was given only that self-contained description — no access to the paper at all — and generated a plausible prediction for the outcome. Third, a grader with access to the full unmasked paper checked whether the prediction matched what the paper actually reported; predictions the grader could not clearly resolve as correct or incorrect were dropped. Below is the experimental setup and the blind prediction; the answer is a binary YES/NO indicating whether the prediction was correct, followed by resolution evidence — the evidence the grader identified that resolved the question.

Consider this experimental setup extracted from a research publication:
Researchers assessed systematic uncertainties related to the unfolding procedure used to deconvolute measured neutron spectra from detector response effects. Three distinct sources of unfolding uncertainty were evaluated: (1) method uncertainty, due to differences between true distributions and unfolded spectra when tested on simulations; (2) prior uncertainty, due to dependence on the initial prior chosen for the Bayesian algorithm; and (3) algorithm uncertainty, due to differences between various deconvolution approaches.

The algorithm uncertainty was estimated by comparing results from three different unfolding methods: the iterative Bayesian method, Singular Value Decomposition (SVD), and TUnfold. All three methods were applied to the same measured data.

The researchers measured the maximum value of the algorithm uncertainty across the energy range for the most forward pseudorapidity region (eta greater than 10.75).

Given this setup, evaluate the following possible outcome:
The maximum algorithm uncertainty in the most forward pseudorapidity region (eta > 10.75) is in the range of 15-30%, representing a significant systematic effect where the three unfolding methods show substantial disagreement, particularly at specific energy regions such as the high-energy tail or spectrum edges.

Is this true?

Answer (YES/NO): NO